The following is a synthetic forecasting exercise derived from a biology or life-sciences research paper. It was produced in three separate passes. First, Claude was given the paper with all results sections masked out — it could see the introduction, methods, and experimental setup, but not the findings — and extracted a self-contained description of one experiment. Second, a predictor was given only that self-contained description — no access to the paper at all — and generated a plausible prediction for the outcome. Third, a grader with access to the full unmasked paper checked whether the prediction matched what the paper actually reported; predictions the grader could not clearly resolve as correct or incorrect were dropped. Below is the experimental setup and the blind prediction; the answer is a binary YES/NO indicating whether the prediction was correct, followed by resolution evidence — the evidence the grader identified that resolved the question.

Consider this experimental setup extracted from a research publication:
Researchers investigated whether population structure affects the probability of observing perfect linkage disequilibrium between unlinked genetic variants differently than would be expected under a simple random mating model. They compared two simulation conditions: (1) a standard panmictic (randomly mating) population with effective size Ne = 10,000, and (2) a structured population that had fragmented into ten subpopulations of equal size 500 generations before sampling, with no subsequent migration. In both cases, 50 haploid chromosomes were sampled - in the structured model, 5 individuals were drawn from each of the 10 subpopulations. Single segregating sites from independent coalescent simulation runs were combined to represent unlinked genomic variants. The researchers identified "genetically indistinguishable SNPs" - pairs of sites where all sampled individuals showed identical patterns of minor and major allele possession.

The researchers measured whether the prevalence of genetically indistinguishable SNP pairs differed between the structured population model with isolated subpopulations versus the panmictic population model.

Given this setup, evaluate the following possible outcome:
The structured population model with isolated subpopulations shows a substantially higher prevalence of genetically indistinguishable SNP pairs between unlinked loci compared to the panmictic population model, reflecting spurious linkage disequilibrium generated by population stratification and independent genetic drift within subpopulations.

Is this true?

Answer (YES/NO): YES